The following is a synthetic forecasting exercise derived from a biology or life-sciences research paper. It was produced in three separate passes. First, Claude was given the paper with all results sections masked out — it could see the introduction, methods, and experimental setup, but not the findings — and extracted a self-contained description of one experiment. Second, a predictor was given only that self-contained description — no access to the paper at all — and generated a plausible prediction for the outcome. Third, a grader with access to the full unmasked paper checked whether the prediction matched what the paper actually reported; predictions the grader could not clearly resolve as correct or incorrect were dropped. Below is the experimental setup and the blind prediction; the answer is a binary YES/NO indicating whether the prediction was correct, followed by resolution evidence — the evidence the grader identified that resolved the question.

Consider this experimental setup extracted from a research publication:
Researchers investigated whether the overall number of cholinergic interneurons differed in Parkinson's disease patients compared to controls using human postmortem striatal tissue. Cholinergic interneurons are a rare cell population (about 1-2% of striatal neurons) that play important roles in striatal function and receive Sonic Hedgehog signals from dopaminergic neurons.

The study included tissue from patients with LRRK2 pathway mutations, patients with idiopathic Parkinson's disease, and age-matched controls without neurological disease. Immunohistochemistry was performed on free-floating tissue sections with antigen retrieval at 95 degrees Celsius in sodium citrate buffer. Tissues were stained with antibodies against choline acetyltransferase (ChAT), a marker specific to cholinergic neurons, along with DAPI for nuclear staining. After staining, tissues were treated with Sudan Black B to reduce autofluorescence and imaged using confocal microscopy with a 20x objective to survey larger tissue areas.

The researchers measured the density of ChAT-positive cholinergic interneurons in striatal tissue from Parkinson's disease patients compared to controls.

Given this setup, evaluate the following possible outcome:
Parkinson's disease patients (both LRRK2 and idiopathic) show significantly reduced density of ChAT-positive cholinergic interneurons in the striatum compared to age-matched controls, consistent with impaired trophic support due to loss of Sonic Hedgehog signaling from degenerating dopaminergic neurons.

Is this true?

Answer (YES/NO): YES